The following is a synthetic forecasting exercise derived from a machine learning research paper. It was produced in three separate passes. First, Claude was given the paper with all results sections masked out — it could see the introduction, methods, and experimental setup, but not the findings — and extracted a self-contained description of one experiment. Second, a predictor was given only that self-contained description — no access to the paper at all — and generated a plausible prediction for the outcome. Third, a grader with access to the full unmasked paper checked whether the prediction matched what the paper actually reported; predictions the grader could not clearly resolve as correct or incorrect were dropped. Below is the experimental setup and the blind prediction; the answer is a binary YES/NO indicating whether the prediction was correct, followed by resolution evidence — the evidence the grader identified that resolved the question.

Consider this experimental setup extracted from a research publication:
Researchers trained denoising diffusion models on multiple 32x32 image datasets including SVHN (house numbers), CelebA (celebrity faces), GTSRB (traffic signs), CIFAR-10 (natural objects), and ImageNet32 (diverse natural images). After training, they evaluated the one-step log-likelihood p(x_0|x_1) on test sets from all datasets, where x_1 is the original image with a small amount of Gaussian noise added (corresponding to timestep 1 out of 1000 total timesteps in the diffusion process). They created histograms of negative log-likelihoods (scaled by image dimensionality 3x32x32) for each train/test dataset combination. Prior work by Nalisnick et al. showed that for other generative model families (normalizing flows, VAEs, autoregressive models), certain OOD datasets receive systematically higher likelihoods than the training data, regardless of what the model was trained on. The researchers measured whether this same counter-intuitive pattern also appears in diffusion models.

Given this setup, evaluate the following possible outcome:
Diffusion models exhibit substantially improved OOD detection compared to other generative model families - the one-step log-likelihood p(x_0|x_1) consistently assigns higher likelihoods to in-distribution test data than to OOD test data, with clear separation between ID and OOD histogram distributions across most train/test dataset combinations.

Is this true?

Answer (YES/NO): NO